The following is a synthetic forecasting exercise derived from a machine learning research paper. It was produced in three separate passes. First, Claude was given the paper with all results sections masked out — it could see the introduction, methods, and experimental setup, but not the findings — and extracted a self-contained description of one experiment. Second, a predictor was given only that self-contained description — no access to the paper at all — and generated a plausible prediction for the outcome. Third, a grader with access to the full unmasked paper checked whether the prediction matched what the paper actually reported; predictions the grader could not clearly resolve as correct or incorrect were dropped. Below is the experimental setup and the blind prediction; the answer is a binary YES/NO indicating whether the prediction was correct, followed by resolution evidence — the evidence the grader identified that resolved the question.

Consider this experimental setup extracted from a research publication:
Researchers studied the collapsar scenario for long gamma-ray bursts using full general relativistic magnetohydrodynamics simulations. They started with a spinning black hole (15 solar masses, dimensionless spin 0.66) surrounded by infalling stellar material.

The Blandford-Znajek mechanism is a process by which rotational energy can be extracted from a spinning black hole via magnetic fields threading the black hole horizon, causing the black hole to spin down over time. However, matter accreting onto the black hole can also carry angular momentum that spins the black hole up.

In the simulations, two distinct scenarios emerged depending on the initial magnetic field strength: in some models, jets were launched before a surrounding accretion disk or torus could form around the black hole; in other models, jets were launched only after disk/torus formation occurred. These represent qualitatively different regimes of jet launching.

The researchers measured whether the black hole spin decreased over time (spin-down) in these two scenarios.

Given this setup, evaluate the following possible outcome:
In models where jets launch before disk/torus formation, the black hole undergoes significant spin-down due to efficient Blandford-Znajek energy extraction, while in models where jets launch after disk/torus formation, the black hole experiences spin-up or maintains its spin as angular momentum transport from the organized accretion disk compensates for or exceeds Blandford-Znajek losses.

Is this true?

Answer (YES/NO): YES